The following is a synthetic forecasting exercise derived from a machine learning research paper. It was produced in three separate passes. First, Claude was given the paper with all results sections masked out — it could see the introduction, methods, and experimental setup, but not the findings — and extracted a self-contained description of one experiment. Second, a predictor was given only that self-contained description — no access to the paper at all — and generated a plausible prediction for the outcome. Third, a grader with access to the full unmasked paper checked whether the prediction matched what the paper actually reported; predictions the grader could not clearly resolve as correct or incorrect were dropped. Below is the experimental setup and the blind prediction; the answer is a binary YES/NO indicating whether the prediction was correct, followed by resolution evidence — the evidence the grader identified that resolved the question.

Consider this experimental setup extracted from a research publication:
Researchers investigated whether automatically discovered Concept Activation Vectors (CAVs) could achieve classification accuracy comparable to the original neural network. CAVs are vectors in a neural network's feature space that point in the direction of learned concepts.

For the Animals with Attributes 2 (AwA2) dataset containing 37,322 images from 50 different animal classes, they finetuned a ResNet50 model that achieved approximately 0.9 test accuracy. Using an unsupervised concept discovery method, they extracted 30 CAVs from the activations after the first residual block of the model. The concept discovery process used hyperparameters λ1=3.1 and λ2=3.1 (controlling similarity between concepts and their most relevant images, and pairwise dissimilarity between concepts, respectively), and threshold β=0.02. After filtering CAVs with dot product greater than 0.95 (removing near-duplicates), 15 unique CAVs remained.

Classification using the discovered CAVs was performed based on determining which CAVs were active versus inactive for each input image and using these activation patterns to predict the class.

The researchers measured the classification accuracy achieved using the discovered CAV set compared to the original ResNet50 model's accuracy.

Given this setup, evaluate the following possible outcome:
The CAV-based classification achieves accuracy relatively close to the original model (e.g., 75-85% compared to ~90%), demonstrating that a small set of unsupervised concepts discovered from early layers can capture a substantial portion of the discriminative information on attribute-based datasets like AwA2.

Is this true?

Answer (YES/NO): YES